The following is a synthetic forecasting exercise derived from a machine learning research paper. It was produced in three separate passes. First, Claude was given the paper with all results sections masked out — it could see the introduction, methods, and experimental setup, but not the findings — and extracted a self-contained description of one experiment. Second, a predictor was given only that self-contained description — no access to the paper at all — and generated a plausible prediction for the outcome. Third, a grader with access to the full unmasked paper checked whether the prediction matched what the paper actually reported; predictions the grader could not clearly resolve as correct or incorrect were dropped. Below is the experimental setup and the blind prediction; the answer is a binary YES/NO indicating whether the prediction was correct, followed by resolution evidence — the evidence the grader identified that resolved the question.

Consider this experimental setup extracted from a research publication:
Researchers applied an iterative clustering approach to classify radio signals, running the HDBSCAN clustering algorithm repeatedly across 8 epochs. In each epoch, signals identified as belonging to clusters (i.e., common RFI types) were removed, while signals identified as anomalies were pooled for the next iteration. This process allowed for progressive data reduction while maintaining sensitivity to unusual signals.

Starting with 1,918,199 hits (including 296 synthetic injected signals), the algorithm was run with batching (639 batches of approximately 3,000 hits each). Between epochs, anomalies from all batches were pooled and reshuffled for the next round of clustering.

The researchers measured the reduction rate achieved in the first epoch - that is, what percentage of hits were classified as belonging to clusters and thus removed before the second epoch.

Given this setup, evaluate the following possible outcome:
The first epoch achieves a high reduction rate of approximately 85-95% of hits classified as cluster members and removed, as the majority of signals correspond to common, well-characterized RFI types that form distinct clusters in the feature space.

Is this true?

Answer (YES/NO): NO